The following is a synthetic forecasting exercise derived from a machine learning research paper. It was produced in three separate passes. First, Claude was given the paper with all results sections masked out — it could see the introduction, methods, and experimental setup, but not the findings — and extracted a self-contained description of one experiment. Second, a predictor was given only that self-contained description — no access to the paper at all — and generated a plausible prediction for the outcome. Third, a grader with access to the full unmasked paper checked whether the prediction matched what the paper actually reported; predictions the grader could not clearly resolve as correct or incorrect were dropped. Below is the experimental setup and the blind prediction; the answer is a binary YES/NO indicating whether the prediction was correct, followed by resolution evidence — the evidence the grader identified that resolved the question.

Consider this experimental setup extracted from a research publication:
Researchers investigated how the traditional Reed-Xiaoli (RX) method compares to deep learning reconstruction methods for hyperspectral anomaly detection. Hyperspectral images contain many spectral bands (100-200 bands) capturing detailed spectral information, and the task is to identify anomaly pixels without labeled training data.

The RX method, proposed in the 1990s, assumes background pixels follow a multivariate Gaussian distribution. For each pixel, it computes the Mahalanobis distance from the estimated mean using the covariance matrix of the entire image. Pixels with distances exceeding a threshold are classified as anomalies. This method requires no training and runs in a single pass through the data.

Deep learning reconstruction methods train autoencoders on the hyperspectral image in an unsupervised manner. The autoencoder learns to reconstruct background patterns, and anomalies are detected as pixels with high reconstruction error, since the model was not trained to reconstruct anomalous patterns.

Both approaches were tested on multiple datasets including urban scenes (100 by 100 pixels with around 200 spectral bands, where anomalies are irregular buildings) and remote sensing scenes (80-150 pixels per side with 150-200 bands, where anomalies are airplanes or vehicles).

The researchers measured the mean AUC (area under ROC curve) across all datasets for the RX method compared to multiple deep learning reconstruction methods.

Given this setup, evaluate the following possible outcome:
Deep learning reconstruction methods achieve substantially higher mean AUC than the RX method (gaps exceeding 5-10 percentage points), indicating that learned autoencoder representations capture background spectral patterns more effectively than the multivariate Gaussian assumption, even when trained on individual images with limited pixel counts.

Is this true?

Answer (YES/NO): NO